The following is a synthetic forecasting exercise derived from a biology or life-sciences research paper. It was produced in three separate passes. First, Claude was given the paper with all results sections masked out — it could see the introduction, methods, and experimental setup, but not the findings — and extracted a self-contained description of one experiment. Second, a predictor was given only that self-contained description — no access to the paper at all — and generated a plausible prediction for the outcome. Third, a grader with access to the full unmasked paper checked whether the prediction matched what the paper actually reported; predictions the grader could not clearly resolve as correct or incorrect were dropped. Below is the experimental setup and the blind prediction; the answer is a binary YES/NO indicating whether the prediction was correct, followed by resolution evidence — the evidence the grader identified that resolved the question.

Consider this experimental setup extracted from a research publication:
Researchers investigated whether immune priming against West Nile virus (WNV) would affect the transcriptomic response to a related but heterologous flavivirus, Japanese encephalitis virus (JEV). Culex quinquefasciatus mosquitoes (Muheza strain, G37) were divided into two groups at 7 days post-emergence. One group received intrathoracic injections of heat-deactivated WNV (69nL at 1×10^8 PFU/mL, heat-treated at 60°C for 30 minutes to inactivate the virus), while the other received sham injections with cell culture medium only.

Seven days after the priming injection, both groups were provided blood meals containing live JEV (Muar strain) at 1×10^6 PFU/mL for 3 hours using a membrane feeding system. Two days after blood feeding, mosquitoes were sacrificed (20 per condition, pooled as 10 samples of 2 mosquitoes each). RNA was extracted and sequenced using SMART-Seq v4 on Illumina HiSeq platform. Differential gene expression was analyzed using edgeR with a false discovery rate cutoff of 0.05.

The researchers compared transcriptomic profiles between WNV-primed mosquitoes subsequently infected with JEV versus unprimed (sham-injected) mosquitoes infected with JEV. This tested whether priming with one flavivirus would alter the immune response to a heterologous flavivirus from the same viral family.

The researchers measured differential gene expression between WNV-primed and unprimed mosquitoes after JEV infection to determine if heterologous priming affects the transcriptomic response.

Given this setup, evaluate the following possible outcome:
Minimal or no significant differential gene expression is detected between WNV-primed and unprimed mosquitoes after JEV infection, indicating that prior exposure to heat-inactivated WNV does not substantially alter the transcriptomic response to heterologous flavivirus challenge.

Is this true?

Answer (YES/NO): NO